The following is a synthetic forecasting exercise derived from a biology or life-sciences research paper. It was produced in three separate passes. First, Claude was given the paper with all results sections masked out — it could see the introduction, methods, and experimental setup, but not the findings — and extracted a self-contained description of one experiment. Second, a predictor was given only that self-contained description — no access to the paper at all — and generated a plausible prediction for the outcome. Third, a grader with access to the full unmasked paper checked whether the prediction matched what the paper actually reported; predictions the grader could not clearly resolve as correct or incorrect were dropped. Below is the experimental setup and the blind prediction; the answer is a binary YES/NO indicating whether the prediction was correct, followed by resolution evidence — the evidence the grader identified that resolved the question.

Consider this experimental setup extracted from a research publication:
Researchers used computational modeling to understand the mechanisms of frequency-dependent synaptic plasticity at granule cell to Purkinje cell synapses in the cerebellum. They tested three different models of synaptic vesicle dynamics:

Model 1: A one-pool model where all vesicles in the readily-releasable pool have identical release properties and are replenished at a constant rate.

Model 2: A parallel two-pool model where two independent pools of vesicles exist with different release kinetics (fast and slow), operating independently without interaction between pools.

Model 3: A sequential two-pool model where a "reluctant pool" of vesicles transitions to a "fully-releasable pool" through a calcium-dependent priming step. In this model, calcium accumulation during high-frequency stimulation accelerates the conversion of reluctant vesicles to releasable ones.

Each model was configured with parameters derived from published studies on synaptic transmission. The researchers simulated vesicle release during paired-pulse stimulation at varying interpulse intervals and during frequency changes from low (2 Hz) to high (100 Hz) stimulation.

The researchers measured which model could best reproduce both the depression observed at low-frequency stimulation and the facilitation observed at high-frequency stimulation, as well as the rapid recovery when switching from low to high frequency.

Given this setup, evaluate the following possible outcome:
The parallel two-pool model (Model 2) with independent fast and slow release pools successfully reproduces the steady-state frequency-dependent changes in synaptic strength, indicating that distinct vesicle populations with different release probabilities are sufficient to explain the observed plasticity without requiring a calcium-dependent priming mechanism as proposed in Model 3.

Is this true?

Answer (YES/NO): NO